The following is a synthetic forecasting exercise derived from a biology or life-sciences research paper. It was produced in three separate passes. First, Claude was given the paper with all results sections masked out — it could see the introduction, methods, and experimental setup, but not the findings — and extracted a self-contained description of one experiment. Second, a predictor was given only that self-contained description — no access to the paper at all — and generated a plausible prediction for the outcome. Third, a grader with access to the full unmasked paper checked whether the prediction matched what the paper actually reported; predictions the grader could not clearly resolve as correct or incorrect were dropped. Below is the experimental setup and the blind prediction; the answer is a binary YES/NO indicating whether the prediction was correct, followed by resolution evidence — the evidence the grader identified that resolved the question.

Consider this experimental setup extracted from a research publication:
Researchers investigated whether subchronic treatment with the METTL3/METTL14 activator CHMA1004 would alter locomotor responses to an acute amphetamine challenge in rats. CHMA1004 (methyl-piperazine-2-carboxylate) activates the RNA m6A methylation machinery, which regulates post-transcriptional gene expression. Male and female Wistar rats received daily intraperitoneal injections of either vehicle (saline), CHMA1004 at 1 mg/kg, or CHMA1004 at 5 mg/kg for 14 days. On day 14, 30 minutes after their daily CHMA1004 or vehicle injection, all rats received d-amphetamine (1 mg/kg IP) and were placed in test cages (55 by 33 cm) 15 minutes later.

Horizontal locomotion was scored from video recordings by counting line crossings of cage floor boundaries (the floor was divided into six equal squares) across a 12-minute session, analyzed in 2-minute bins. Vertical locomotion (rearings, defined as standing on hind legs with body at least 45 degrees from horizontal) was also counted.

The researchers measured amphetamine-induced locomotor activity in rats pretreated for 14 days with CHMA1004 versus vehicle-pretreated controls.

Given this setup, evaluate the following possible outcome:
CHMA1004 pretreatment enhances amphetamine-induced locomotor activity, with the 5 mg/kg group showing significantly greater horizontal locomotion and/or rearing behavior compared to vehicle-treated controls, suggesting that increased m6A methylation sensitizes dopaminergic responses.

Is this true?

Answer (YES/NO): NO